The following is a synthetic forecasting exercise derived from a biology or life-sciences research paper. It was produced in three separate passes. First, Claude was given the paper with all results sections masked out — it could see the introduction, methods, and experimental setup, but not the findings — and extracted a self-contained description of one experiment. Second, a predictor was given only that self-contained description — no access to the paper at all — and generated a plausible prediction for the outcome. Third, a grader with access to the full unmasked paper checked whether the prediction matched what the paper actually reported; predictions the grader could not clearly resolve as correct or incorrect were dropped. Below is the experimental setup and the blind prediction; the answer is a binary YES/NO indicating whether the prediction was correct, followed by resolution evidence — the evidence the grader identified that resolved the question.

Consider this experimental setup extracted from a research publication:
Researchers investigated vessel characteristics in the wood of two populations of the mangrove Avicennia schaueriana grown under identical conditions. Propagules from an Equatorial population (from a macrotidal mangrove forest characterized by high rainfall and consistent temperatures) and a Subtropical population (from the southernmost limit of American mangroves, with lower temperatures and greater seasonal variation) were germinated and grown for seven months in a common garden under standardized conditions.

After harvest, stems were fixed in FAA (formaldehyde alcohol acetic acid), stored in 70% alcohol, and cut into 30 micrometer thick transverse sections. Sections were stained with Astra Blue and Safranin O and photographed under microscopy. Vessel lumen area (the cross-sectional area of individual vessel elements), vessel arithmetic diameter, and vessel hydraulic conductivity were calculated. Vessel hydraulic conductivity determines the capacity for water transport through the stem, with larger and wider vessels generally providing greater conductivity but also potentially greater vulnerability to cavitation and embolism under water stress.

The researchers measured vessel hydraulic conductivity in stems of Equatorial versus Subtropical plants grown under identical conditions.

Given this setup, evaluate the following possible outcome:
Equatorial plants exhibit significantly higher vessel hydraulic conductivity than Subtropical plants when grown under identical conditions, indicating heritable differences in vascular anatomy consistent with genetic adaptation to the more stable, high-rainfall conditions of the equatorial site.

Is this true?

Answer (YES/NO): NO